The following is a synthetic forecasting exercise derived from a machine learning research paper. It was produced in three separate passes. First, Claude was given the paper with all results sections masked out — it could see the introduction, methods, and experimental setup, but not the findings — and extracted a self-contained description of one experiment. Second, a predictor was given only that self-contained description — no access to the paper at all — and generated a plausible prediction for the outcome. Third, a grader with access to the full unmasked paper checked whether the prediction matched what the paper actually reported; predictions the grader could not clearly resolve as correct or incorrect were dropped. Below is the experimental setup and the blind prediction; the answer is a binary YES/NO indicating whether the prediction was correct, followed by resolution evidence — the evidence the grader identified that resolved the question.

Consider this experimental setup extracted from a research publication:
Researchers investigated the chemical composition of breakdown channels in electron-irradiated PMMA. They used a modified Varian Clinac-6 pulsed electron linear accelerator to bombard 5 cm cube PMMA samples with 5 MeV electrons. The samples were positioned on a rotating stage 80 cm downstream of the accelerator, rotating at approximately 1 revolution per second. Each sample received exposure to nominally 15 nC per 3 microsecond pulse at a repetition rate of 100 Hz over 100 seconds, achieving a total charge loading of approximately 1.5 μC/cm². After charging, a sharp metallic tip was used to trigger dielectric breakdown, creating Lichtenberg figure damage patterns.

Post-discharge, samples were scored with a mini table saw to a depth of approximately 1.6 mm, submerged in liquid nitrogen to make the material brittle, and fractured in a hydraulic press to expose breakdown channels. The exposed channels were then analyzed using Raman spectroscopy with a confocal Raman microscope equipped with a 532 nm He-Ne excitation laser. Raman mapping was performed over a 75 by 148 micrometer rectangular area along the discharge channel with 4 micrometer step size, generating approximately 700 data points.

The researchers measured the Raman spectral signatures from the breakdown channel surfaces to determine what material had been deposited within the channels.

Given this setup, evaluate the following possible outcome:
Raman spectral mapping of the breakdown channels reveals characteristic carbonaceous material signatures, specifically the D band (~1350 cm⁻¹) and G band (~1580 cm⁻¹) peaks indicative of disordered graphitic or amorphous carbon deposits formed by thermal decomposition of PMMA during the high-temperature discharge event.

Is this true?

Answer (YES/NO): YES